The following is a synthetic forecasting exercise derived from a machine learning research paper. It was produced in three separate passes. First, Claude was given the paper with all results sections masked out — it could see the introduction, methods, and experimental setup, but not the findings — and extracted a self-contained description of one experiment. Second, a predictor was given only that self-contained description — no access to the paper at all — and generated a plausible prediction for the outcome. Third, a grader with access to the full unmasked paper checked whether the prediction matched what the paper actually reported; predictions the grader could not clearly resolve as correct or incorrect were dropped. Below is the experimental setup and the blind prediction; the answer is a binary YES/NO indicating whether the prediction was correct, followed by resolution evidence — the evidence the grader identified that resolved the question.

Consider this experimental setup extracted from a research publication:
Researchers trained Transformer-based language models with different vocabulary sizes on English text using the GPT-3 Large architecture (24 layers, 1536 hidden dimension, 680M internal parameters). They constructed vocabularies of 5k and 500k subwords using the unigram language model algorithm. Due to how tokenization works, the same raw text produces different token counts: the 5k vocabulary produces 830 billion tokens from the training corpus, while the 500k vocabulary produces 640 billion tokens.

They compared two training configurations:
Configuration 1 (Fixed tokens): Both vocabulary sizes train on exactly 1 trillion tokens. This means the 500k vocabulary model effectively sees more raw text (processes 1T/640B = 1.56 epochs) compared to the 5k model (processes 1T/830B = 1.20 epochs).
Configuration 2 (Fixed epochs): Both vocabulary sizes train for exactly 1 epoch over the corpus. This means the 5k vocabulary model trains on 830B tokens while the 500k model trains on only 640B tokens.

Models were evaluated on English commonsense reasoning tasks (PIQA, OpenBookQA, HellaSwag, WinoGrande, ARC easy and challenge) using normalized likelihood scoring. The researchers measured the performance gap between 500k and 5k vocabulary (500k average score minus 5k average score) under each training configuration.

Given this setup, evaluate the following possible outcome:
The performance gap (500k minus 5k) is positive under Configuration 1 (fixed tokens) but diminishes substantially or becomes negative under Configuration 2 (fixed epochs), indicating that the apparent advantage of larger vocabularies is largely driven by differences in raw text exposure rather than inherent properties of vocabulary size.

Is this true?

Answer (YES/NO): NO